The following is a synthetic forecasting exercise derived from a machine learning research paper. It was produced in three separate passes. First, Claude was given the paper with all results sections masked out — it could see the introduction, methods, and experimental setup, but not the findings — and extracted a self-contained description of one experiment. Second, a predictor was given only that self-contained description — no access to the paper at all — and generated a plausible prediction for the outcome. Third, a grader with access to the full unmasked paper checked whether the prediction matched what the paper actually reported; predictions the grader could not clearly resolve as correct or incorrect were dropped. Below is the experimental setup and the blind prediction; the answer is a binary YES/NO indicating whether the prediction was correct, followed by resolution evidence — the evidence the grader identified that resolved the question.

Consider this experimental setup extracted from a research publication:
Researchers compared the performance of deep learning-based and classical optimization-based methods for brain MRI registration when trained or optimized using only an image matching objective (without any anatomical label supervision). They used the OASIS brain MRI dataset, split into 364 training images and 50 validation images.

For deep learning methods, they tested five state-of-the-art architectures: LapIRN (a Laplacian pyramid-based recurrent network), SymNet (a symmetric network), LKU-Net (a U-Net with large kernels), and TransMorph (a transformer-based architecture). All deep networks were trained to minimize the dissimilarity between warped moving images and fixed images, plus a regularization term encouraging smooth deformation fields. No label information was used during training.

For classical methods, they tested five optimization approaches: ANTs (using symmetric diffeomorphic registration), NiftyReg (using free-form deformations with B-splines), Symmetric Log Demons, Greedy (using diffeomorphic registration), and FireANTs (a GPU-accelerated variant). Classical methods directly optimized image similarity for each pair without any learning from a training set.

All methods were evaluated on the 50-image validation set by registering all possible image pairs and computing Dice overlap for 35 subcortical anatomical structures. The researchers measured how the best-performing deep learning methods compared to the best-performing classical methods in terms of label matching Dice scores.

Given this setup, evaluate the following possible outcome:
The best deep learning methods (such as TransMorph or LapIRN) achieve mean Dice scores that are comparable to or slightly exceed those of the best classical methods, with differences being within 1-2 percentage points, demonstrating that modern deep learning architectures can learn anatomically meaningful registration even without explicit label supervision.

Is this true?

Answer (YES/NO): YES